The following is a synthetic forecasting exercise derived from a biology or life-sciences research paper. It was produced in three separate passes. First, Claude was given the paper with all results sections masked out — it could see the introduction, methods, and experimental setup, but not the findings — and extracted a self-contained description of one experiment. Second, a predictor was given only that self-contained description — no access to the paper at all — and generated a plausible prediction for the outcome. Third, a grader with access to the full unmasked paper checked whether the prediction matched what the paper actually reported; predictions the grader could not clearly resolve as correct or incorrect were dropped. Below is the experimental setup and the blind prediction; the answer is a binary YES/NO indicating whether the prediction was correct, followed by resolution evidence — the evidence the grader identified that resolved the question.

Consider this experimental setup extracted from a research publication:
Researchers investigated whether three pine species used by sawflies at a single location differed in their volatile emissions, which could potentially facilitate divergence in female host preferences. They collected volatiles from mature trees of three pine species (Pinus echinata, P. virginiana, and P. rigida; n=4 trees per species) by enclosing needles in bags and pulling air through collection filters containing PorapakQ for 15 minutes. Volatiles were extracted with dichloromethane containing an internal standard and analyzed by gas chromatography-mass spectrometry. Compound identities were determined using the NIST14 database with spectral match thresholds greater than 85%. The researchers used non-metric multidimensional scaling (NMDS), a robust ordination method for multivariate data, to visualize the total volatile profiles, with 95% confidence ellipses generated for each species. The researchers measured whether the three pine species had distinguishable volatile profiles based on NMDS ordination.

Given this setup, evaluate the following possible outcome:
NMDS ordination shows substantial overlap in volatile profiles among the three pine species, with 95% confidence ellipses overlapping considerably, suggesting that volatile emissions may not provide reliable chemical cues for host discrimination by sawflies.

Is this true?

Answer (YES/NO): NO